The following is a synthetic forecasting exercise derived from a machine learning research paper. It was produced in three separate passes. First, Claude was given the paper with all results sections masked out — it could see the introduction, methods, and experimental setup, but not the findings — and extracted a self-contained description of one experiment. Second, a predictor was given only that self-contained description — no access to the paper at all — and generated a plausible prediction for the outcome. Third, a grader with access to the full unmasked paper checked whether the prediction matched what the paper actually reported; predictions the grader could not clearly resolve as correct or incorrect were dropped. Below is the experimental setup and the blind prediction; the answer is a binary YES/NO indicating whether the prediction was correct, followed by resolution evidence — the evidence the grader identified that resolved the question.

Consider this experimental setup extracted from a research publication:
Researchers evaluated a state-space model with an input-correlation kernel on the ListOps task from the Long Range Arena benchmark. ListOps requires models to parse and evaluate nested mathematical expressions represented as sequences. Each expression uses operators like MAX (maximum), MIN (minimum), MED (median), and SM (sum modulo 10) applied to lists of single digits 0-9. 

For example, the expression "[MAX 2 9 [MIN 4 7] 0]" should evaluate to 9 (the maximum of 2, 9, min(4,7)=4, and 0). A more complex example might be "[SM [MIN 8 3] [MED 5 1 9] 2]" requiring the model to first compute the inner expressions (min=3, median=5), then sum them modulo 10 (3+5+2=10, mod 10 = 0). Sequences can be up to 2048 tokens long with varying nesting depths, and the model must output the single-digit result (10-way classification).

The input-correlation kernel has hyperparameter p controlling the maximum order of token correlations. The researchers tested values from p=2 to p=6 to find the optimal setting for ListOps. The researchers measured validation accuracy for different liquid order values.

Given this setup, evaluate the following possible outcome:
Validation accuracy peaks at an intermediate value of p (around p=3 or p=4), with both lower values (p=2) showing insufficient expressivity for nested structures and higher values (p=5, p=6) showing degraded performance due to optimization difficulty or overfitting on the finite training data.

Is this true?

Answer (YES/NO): NO